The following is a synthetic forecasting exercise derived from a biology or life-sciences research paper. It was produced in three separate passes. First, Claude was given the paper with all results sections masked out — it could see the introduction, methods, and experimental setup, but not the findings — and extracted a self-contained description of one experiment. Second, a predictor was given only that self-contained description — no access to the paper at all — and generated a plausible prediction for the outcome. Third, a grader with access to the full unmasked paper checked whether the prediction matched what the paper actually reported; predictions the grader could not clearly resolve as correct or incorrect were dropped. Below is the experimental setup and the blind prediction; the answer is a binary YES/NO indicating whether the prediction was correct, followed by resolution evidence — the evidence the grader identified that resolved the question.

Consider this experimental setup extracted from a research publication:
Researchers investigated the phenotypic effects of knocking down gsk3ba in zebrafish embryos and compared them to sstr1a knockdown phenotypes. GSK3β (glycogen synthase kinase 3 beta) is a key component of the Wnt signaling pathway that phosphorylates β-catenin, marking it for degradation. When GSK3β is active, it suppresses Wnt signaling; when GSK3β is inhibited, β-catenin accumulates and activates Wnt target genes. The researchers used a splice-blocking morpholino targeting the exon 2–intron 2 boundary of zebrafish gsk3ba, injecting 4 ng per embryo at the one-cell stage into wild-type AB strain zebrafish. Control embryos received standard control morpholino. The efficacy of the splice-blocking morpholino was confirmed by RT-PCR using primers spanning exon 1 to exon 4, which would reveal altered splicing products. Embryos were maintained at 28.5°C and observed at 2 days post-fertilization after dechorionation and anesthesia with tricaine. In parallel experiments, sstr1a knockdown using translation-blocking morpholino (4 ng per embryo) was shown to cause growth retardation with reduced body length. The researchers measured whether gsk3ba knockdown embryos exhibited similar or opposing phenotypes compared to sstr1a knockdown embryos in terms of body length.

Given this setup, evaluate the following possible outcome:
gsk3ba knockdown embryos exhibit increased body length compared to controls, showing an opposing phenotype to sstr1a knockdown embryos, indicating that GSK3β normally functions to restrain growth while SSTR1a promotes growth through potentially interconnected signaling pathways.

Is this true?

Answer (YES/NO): NO